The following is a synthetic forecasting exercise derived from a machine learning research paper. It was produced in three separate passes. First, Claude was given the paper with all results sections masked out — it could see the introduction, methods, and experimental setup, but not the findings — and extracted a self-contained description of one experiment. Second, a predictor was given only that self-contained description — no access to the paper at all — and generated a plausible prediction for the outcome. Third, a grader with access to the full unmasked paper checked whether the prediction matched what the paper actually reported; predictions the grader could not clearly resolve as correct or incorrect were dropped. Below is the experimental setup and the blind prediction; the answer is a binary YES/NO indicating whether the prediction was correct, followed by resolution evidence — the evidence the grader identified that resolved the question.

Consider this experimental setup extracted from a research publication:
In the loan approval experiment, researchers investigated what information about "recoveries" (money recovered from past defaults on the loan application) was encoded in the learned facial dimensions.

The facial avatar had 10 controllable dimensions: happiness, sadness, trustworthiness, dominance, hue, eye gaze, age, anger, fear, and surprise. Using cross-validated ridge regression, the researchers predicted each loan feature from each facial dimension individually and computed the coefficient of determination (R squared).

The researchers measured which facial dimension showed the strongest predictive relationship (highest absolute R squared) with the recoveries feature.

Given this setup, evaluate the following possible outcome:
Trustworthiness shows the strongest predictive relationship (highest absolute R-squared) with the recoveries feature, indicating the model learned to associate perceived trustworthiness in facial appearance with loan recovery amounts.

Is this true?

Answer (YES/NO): NO